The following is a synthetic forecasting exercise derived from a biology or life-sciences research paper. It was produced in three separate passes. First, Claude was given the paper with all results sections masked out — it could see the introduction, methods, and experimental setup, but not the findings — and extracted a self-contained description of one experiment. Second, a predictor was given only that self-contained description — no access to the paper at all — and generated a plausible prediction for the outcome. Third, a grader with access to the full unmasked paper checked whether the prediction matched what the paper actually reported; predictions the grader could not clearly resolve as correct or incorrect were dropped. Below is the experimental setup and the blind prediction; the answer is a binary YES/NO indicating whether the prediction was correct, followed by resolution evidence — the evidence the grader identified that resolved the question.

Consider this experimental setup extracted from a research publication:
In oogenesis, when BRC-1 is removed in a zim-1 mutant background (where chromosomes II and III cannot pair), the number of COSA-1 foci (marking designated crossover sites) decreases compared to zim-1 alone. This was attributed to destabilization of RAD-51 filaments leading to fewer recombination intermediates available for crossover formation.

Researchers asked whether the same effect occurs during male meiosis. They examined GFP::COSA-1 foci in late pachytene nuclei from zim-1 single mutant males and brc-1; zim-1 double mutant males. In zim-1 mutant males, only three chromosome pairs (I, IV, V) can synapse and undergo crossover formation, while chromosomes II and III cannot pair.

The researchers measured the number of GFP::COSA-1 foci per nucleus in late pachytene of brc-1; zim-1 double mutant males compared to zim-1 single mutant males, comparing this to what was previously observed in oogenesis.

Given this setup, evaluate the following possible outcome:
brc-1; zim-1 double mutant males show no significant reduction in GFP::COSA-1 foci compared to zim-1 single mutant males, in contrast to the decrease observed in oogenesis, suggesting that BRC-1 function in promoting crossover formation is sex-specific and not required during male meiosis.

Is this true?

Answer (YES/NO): NO